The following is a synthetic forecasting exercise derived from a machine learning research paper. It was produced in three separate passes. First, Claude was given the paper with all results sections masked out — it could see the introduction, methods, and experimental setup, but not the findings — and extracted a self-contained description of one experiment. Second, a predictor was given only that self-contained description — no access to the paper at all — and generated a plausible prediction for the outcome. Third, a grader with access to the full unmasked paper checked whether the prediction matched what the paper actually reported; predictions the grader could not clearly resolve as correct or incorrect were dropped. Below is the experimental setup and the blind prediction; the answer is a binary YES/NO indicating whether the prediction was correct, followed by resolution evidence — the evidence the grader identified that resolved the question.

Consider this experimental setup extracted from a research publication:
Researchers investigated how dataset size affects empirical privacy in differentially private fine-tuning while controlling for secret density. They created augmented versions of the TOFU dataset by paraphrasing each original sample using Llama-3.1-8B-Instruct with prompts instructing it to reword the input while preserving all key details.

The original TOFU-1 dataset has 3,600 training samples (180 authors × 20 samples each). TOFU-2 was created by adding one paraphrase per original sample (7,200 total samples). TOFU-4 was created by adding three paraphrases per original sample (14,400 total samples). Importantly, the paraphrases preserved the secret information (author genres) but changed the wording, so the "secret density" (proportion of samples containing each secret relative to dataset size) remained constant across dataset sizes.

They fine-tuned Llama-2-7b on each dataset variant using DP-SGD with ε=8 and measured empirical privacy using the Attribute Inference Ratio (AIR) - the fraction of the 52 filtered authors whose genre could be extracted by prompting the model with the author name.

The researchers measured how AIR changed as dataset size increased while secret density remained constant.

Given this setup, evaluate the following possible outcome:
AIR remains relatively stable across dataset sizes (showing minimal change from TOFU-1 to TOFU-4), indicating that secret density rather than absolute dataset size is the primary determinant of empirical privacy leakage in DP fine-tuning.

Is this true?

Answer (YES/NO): NO